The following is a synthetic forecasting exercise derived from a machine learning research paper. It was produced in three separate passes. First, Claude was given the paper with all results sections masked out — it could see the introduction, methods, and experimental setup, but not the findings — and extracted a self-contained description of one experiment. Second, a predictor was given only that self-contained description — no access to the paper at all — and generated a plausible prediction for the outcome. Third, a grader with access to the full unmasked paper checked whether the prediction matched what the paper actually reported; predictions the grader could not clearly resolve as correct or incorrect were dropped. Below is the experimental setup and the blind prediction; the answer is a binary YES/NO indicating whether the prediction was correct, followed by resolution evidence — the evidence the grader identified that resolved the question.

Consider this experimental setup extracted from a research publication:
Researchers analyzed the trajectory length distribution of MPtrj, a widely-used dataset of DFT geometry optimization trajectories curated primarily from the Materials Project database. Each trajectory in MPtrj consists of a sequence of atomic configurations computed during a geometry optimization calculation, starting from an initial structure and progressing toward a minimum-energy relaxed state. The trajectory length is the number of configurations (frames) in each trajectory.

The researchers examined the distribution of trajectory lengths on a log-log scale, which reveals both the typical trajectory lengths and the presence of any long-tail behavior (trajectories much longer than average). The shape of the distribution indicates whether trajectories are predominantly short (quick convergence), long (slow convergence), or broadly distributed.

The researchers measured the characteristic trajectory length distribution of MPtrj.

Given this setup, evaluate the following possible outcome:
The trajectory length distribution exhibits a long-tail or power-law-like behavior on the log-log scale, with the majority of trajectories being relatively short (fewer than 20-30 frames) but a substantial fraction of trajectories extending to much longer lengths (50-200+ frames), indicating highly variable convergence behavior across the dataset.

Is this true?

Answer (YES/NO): NO